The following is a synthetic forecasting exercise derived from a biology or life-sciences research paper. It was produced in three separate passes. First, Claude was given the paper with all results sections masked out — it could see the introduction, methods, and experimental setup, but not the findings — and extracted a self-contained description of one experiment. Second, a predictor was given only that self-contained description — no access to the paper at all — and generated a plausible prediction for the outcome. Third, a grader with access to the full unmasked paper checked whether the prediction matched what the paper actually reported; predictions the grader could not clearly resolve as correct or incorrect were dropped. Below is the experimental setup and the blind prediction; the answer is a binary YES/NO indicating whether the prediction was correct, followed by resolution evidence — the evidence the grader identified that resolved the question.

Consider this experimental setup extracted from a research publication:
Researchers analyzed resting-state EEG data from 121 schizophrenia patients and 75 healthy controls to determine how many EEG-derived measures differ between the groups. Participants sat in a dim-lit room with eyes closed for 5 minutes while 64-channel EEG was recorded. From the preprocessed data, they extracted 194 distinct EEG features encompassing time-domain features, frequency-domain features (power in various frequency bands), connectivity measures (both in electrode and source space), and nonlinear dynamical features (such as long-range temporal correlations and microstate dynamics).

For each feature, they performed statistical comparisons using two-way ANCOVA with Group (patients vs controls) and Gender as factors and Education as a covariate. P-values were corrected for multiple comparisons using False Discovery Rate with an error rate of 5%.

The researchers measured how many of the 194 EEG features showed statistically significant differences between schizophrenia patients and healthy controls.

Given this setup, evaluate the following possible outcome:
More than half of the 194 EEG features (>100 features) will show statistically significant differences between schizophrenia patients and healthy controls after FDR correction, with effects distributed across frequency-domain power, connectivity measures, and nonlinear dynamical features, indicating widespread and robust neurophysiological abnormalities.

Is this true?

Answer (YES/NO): NO